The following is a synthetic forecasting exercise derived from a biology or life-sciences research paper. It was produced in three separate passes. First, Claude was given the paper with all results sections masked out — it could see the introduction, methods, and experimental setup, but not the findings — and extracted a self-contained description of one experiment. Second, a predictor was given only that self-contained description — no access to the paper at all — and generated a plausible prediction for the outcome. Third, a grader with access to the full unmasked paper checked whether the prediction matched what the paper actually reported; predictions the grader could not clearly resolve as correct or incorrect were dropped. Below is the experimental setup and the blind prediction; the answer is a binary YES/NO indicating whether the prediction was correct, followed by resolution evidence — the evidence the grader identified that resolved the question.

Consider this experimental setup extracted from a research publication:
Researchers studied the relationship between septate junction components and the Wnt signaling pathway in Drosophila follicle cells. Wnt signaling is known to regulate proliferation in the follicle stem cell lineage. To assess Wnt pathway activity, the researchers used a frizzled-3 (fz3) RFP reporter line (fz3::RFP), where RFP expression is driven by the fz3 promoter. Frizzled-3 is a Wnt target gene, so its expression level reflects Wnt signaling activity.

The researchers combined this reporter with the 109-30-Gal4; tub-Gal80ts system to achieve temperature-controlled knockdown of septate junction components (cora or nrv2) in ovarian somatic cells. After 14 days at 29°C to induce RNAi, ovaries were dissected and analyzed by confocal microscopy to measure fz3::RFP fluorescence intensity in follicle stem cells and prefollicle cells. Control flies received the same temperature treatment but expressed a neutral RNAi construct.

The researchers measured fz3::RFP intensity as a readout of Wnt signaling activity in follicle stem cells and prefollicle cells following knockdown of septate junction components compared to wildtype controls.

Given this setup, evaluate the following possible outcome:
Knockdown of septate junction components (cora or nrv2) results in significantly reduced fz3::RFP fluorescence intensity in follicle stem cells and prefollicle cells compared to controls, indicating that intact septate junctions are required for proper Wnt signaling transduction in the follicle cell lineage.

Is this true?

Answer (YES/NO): YES